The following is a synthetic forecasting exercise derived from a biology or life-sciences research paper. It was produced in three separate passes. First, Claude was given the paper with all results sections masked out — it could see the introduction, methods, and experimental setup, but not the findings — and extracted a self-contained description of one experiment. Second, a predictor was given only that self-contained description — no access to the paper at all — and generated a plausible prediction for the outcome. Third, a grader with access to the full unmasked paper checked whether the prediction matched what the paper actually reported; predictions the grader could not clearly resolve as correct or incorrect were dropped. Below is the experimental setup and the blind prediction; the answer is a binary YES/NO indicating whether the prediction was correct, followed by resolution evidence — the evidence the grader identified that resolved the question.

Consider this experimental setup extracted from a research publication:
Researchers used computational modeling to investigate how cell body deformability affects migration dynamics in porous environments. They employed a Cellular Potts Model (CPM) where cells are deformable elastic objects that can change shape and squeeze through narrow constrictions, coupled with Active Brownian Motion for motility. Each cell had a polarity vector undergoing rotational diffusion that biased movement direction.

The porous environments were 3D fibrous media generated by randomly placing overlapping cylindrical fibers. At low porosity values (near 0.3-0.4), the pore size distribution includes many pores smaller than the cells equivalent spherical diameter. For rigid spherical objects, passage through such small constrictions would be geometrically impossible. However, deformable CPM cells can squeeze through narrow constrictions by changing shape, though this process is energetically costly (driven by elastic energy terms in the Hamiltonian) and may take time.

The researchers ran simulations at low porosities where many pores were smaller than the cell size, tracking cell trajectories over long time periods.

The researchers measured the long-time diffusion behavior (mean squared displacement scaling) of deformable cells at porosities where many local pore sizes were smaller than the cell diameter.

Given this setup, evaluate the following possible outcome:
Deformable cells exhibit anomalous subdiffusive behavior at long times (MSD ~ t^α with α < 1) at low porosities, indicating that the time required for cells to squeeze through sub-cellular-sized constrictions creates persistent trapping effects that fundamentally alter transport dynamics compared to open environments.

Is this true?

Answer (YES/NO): YES